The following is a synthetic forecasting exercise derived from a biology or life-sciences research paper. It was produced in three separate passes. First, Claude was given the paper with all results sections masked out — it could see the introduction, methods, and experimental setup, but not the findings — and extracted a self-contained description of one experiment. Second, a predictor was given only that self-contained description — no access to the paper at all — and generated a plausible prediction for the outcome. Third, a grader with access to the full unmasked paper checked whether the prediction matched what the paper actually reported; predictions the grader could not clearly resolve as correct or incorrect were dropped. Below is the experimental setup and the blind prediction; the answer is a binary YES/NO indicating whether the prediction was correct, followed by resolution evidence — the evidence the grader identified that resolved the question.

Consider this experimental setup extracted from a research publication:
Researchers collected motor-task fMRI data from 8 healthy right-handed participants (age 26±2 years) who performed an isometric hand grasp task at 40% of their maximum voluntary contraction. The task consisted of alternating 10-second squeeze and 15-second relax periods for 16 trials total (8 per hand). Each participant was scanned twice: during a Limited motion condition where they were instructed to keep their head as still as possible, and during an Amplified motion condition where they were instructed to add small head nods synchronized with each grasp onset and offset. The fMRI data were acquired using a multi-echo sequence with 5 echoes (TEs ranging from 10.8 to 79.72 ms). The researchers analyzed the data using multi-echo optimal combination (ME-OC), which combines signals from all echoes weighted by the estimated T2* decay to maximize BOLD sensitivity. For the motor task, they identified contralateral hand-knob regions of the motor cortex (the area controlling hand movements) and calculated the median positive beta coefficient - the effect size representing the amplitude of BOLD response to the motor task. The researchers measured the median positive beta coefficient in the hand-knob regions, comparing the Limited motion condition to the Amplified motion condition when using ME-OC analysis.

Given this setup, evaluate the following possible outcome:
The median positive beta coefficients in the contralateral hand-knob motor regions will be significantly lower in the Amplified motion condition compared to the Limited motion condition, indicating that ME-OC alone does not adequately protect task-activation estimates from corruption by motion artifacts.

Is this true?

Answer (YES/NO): NO